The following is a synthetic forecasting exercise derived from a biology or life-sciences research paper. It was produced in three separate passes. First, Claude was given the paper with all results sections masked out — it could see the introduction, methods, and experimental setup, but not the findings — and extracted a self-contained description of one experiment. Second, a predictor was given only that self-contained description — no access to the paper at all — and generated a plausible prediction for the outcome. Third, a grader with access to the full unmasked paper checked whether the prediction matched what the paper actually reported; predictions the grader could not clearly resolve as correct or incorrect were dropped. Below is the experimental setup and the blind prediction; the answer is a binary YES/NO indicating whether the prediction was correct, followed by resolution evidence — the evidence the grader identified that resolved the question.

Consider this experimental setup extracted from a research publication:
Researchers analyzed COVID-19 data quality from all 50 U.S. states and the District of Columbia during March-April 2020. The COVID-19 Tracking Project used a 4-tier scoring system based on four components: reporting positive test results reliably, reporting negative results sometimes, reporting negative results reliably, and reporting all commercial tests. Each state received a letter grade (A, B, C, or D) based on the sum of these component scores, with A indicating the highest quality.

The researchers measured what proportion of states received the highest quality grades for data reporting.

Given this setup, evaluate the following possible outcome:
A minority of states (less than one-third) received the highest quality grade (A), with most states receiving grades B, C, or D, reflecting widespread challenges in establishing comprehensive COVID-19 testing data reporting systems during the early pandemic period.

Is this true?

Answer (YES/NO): NO